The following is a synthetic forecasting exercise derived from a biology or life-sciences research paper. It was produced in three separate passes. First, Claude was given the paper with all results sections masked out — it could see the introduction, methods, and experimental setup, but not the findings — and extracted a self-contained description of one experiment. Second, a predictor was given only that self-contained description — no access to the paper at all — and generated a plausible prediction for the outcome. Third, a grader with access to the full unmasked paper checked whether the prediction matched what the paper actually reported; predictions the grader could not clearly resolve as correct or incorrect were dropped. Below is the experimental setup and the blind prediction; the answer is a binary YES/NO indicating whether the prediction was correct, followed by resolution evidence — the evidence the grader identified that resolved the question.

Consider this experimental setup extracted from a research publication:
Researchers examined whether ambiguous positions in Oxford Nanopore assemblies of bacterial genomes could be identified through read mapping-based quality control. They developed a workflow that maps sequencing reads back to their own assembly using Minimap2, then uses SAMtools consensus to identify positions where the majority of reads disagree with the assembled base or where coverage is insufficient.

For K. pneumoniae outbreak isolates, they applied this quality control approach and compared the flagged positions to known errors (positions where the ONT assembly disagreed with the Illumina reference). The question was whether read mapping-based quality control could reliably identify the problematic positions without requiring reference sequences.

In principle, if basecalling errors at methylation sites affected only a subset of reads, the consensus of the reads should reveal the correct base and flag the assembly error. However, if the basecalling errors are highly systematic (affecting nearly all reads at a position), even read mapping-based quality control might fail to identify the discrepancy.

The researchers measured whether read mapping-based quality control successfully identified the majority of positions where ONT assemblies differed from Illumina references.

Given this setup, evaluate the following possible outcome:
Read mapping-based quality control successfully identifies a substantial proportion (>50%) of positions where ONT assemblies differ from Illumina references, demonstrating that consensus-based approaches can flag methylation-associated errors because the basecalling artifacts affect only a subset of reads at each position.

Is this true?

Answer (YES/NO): YES